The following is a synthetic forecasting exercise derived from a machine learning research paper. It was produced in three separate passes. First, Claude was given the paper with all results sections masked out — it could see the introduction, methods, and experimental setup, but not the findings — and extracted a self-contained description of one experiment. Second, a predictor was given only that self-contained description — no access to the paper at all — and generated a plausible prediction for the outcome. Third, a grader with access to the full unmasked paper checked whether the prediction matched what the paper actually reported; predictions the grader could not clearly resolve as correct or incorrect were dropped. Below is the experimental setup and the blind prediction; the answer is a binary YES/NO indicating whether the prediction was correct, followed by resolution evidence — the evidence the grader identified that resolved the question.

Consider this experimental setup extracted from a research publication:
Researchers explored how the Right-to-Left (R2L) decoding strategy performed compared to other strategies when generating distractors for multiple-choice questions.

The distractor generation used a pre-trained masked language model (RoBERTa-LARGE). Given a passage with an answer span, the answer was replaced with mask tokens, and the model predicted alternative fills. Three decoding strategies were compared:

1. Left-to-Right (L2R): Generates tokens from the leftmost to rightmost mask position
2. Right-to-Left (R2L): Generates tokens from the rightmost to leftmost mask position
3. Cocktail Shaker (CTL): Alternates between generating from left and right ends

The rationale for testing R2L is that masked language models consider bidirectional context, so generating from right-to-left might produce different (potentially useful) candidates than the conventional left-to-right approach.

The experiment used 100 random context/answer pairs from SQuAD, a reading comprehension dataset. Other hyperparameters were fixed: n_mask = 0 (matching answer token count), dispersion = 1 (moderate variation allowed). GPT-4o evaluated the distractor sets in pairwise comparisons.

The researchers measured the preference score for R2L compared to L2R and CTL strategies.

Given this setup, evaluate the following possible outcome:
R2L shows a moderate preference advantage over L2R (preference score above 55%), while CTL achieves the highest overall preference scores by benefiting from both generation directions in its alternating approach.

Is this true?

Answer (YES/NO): NO